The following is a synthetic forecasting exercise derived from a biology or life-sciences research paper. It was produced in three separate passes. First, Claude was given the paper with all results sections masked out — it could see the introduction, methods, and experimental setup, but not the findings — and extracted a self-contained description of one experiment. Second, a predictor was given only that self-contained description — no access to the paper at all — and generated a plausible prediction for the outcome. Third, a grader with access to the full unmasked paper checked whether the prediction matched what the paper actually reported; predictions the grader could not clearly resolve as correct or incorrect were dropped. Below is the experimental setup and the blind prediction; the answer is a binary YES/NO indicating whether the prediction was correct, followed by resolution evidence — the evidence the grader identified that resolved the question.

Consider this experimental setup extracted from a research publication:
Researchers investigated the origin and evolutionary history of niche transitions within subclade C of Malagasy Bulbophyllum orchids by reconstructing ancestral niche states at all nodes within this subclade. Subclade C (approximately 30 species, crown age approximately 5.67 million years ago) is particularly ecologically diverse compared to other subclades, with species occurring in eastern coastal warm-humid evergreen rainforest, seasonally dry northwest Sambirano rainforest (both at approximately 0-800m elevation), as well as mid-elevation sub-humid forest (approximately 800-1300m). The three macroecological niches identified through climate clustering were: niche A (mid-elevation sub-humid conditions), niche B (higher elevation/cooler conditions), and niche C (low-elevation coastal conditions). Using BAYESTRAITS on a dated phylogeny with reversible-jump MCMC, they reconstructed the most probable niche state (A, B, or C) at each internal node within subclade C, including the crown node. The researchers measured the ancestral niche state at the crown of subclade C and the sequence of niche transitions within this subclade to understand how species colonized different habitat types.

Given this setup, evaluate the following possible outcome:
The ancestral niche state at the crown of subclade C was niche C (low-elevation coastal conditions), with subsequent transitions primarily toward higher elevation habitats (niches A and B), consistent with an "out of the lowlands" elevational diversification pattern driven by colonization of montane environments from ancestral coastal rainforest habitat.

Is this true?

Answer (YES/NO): NO